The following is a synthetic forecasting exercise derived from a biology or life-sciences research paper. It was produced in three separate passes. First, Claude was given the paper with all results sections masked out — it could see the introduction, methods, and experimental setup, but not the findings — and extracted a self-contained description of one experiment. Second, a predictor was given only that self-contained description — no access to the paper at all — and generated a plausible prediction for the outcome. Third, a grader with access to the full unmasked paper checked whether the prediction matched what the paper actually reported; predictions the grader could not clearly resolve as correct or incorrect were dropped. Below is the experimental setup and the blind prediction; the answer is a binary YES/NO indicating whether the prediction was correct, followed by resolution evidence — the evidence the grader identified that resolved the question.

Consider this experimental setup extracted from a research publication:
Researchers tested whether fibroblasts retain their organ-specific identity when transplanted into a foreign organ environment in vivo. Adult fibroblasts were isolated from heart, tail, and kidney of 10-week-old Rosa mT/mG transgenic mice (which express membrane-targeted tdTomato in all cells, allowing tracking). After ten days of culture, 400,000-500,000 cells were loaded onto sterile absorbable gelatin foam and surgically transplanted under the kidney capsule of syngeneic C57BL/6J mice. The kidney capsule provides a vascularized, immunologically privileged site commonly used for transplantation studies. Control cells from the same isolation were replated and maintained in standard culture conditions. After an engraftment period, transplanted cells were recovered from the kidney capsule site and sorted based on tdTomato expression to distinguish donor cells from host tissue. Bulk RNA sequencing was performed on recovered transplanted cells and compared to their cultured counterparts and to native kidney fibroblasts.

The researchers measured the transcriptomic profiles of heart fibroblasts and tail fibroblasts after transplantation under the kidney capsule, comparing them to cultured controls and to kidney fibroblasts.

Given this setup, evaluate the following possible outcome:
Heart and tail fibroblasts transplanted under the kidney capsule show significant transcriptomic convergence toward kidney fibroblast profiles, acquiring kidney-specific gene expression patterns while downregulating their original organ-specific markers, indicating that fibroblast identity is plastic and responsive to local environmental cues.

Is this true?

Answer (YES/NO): NO